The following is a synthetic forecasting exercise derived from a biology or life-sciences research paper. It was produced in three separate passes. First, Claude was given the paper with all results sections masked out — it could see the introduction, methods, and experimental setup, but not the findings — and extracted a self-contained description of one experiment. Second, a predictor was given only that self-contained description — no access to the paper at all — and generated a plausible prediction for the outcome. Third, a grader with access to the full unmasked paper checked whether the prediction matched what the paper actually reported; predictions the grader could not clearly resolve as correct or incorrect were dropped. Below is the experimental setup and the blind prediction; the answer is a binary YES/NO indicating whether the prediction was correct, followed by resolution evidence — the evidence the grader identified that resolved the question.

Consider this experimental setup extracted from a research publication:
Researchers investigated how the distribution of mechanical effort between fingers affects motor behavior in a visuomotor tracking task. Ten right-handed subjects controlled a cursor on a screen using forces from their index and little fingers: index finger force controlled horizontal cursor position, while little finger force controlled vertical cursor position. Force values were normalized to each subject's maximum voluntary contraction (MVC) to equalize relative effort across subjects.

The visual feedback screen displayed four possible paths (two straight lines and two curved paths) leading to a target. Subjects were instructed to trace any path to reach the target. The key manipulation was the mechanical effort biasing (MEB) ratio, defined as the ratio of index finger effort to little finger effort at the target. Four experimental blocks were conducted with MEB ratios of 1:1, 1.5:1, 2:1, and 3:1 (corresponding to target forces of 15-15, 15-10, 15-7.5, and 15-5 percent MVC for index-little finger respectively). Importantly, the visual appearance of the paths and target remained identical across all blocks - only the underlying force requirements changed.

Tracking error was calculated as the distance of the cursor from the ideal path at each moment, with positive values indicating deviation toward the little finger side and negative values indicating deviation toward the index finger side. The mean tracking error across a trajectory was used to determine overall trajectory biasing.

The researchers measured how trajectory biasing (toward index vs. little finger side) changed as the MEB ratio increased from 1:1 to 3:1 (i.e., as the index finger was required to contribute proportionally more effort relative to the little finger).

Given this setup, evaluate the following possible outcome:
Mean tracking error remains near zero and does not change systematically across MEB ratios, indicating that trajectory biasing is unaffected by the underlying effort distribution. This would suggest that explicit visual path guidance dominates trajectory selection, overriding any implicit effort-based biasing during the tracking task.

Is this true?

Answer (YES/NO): NO